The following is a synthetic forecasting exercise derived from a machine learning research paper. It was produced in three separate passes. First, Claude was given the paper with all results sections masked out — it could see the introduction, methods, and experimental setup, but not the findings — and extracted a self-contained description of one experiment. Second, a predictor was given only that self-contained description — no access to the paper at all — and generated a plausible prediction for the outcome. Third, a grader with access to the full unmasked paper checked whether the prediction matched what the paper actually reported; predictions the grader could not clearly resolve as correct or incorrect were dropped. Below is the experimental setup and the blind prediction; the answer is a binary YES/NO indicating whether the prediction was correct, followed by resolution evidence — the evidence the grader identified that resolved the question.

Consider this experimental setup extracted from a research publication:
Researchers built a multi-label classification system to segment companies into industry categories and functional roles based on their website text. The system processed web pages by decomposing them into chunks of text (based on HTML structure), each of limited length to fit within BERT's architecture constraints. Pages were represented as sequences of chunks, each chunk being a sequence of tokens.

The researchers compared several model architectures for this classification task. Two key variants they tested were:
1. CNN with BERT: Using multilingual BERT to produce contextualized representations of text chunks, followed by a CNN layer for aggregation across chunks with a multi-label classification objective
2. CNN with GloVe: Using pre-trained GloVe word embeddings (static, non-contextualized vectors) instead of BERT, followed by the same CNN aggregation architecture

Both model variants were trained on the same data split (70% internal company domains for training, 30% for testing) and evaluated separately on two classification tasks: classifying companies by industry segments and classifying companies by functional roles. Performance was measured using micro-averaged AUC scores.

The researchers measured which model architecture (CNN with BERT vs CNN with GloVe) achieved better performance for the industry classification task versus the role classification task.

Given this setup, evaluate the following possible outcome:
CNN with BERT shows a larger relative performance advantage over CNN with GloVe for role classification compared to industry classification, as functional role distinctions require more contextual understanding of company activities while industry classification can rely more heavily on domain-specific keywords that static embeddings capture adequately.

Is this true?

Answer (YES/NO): NO